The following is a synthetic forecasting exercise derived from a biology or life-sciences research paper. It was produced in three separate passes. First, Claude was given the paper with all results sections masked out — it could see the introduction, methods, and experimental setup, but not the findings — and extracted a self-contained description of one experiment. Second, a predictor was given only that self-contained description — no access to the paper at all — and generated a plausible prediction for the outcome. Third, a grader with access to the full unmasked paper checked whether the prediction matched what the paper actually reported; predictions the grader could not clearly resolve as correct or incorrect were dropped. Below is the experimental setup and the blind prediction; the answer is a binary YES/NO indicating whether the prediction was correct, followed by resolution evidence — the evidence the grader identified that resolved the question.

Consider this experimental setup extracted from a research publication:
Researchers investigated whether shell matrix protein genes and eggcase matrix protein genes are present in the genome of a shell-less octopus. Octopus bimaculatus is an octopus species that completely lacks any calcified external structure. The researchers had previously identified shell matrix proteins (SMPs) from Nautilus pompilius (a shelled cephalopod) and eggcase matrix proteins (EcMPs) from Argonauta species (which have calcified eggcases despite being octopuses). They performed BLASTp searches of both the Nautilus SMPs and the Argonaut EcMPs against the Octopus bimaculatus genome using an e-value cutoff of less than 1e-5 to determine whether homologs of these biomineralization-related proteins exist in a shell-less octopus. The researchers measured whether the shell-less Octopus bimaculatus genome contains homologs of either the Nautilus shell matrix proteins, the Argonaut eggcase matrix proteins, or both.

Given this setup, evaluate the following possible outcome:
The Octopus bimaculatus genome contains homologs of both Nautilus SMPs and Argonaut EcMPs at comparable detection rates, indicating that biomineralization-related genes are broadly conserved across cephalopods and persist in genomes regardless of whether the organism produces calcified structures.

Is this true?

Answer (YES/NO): NO